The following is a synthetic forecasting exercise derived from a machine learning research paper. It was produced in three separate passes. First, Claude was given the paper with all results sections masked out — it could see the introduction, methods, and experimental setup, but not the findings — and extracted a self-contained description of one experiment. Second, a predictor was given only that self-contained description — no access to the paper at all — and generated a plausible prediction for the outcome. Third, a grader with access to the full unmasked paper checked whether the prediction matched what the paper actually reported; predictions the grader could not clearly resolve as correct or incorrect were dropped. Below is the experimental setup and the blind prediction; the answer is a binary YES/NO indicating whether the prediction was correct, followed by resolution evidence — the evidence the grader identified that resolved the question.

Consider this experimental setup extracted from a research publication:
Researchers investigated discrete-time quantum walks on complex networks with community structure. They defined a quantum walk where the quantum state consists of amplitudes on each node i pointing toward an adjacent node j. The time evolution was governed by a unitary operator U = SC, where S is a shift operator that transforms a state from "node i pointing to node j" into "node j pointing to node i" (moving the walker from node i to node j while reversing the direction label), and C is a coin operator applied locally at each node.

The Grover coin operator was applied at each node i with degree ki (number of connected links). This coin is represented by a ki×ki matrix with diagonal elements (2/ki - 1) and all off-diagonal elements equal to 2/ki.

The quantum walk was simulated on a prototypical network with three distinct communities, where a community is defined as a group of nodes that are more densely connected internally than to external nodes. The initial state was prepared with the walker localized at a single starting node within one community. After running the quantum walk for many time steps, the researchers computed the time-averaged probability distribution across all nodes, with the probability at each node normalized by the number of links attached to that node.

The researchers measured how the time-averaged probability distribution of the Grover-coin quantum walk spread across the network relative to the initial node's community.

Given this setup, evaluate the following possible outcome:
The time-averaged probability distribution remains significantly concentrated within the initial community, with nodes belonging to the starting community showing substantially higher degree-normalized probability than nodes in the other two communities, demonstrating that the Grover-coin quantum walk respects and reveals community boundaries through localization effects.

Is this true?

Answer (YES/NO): NO